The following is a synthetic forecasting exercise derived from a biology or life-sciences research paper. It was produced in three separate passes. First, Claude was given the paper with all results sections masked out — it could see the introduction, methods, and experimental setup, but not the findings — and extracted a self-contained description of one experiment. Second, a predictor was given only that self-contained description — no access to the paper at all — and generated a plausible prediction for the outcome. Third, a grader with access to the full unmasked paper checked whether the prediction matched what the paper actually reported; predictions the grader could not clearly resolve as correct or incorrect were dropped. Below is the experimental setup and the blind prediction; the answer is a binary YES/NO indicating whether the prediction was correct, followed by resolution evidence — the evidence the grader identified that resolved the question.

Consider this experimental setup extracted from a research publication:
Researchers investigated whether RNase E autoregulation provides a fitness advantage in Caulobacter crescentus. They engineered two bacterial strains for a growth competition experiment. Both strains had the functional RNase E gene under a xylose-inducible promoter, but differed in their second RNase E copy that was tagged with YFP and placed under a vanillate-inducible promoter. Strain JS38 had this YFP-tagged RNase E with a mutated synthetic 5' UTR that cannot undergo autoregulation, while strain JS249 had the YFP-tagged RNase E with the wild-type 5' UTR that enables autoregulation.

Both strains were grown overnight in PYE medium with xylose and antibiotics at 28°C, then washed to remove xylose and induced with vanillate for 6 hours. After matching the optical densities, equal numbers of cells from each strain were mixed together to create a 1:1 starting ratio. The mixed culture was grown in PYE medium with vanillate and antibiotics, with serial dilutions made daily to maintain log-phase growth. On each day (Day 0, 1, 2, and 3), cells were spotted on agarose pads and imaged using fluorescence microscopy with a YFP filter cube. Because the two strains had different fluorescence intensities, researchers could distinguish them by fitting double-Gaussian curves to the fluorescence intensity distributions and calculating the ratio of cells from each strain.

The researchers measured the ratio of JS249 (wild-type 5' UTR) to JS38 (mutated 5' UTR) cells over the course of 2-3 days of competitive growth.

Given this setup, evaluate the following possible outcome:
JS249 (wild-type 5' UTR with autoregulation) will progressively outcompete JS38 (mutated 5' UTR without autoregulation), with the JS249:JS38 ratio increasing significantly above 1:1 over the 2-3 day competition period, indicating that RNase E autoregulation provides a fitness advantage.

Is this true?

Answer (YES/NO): YES